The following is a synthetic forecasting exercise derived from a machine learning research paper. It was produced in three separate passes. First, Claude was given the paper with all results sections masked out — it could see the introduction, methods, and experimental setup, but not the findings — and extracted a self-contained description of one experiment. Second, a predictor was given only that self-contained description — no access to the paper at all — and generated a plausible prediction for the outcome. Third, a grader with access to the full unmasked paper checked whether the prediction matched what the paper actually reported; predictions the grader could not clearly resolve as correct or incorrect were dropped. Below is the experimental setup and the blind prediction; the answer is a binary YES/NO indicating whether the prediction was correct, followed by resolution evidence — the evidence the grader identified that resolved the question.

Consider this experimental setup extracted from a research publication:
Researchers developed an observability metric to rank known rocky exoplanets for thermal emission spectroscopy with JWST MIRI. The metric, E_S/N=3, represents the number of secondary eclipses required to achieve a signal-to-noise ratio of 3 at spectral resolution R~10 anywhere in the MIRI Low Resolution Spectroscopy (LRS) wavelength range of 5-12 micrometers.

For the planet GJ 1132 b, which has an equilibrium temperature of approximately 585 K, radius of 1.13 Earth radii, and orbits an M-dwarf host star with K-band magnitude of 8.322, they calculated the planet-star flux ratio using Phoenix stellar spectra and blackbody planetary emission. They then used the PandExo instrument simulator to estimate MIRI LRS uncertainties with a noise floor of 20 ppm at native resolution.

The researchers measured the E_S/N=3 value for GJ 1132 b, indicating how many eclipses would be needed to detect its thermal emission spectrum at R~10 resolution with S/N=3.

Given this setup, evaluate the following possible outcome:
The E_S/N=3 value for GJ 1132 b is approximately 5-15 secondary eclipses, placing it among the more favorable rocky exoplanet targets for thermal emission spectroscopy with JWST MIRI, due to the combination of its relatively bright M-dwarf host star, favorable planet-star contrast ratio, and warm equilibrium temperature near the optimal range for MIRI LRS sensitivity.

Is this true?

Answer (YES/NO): NO